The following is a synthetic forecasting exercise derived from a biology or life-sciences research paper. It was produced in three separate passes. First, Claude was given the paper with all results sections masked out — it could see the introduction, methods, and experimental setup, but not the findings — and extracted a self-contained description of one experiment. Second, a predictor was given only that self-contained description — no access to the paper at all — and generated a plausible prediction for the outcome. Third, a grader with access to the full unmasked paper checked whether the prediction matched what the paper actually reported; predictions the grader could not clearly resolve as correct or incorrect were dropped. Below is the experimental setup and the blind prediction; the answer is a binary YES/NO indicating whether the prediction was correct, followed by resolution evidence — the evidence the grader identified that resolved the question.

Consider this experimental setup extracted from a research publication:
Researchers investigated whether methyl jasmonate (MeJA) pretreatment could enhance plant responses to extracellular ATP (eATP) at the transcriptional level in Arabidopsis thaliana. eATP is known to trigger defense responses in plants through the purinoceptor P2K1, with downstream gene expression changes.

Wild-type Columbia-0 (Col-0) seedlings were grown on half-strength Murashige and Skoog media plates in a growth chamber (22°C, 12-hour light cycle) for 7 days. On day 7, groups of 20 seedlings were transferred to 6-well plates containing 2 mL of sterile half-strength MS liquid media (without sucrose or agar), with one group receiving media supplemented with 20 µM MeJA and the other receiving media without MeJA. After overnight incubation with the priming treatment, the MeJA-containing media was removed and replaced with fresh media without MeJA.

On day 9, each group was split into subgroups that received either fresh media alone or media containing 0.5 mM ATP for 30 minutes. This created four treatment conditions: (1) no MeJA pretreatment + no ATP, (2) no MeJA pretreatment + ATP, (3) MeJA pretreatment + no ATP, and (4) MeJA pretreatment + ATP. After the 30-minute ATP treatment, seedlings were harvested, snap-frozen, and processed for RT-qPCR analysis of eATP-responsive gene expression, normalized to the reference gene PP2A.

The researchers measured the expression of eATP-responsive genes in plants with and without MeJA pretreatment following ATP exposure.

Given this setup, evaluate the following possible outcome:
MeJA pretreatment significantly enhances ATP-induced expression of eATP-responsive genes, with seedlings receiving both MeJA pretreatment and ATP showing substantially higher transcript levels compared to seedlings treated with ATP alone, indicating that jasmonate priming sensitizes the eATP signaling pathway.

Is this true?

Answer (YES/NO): YES